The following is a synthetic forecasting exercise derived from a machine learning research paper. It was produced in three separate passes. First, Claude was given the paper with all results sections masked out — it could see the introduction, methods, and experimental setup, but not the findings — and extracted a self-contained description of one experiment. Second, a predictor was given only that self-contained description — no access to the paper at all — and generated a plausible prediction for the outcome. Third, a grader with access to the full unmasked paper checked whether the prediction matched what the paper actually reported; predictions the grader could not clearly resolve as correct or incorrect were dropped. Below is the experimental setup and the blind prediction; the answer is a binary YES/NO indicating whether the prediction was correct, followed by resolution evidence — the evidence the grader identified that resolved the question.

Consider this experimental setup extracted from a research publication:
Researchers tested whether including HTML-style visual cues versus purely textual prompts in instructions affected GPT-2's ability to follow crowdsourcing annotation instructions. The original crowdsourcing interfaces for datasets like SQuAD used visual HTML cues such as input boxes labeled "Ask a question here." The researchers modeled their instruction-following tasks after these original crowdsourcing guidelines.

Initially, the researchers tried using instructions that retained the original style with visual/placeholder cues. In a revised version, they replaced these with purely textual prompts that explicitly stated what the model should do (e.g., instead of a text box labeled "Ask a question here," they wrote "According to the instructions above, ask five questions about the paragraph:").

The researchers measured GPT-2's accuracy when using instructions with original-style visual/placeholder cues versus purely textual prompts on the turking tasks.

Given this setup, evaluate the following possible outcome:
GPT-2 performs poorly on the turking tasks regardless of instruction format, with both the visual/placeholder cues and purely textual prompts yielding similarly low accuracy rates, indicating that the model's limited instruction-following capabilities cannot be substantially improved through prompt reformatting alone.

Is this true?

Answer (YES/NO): NO